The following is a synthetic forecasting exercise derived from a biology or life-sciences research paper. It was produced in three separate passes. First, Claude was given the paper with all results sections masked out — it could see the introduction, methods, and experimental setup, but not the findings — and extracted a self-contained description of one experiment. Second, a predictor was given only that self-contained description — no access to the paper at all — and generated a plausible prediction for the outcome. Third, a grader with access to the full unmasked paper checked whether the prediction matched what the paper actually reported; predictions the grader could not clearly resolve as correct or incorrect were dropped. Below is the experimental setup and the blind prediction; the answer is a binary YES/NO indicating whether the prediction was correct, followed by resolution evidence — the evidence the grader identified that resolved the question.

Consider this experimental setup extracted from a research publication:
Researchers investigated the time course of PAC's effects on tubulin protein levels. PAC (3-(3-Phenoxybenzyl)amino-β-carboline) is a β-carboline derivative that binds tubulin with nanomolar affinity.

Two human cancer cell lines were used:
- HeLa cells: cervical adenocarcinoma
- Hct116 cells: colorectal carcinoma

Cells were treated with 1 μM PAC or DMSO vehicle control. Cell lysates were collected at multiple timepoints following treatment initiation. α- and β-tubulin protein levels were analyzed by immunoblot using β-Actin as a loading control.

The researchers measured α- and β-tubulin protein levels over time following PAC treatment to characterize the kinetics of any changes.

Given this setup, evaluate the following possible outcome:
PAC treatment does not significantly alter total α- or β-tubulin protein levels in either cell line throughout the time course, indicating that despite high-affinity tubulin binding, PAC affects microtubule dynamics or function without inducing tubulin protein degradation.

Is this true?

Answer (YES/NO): NO